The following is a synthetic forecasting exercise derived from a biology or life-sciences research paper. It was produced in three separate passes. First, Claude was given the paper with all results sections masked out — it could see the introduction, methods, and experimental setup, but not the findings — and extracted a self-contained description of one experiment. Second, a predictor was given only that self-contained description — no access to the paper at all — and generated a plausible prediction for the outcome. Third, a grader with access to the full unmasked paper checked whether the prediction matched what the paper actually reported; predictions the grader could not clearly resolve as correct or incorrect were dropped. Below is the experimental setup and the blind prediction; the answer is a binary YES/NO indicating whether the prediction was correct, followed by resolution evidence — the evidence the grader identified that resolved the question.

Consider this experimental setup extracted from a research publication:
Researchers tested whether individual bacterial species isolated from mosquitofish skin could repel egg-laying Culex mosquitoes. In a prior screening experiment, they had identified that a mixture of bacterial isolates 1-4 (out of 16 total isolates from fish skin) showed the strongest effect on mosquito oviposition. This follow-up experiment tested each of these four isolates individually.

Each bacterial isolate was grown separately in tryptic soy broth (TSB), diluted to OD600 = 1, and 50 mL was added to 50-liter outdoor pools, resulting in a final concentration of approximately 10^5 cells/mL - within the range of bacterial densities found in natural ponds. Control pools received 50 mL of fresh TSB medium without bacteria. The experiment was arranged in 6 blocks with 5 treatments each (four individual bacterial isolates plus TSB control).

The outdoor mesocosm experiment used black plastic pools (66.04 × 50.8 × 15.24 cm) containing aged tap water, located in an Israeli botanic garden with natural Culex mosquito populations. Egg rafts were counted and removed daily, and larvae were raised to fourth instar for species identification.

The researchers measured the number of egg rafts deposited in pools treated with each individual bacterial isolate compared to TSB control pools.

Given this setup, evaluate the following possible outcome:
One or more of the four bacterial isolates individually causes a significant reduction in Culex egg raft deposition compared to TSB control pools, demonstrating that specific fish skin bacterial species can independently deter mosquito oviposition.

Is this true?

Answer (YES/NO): YES